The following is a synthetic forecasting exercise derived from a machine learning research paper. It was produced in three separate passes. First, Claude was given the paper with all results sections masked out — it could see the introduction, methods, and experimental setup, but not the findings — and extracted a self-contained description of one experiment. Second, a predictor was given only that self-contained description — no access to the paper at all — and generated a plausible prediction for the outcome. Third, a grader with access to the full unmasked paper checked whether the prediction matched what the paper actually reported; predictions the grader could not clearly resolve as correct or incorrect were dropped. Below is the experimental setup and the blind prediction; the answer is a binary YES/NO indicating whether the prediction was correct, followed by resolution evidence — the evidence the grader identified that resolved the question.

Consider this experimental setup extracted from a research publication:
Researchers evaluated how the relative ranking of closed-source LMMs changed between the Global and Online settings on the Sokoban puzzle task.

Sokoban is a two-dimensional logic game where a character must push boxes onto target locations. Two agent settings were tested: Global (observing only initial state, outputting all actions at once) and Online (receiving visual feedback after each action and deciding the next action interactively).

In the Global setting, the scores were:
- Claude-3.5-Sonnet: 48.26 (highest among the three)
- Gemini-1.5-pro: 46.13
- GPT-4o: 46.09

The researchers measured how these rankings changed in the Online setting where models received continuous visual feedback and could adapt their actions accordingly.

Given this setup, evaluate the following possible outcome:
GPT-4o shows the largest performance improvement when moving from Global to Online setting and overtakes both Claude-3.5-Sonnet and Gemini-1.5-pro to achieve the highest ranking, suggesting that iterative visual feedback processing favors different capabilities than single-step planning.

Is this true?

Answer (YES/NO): YES